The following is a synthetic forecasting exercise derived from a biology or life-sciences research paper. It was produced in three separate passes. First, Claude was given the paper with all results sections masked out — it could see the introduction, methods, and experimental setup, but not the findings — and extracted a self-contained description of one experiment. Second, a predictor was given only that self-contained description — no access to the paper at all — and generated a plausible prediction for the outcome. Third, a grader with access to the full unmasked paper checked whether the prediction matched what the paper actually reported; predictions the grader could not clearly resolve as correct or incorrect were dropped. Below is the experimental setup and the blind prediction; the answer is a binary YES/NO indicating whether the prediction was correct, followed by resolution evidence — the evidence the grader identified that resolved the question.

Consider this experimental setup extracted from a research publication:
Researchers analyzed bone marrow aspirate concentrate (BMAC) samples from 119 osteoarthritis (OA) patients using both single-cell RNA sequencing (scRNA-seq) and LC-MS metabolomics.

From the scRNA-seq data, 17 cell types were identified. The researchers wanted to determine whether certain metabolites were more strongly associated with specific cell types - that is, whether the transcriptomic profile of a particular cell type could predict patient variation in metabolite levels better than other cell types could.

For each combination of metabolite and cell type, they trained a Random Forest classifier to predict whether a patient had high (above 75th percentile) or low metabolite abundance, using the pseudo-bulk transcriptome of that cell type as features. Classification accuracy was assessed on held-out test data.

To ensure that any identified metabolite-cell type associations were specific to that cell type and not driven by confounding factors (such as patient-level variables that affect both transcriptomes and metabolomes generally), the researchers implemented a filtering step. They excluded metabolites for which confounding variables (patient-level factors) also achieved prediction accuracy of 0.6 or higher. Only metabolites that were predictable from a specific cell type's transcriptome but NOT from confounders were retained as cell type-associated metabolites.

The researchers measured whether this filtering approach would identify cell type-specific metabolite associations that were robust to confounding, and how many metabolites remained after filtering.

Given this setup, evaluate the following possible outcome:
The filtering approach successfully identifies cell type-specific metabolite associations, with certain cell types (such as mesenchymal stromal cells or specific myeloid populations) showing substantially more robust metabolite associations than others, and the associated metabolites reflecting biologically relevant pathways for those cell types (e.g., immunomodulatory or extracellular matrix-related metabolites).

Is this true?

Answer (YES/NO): NO